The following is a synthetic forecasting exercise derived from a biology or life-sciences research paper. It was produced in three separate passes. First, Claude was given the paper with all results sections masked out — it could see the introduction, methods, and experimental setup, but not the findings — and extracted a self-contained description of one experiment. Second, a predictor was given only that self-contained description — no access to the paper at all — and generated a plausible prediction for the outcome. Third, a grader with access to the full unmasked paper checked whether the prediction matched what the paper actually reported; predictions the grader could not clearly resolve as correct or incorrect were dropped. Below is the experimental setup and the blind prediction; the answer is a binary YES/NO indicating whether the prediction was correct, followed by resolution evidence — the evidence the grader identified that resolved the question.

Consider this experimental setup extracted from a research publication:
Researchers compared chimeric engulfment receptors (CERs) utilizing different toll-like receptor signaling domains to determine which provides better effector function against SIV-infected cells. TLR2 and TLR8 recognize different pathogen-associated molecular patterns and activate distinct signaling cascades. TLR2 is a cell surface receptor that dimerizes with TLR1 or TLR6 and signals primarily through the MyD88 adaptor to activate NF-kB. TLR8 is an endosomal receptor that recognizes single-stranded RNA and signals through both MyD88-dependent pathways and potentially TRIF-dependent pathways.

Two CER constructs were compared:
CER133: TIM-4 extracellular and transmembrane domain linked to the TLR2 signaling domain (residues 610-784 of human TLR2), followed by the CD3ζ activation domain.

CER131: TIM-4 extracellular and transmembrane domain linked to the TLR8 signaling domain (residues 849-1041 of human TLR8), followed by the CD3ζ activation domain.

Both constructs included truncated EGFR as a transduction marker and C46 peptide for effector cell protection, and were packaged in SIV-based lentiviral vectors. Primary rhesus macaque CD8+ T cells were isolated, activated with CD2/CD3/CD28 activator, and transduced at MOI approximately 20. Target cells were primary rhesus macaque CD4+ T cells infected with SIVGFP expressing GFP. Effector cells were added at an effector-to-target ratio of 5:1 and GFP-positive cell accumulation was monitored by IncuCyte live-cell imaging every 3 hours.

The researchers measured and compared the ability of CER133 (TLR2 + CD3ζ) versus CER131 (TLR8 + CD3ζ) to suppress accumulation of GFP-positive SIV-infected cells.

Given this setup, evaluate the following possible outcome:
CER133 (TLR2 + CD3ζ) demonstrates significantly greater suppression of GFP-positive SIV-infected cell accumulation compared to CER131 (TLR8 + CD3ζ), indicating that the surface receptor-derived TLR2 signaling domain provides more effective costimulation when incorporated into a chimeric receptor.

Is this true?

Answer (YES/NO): NO